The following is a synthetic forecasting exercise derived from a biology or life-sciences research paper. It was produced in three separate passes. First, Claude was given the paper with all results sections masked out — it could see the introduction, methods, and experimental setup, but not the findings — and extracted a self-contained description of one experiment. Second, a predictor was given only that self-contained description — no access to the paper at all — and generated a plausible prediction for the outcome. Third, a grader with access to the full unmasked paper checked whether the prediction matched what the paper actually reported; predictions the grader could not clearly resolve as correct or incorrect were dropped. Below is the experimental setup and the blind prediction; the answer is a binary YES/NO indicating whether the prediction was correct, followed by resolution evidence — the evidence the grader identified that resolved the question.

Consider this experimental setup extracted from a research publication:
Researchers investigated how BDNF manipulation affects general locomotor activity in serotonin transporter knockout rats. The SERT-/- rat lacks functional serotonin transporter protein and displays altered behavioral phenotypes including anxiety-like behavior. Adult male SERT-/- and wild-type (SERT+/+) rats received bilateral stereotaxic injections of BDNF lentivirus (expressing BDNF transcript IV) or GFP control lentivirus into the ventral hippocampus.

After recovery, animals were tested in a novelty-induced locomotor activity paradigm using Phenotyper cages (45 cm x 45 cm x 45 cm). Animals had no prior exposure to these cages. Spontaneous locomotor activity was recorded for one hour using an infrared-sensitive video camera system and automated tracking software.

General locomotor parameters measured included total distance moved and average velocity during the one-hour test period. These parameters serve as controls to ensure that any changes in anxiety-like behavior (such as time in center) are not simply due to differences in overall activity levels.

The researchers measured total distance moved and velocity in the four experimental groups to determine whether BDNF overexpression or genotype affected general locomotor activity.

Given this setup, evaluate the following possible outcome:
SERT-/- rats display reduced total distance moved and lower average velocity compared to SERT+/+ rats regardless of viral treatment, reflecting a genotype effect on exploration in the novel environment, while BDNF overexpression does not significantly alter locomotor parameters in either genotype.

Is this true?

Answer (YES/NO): NO